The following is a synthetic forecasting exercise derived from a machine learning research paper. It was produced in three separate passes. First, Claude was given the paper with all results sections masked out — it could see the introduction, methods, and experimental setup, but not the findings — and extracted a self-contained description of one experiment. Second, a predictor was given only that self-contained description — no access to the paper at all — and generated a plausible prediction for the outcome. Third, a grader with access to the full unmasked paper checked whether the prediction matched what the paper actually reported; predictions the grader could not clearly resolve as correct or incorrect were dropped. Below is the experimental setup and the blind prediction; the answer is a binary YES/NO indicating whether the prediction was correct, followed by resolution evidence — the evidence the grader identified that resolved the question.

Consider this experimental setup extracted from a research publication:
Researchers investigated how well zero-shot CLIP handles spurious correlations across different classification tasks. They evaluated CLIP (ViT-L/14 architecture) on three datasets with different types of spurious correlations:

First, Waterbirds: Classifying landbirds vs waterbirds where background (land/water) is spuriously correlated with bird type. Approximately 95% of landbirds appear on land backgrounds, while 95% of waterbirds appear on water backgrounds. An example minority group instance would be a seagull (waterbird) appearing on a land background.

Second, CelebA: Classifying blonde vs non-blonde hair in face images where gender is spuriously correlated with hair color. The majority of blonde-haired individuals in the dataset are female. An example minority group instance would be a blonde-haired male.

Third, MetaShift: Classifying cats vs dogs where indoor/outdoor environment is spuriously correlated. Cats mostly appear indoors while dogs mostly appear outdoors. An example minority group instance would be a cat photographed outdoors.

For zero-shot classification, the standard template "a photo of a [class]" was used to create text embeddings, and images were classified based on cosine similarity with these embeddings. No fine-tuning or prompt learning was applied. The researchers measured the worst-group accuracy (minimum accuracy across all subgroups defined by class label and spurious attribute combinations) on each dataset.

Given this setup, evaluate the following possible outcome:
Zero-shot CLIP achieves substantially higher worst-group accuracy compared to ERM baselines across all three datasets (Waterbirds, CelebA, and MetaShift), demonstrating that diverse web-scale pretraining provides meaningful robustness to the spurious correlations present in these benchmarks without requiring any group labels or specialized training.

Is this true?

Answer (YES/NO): NO